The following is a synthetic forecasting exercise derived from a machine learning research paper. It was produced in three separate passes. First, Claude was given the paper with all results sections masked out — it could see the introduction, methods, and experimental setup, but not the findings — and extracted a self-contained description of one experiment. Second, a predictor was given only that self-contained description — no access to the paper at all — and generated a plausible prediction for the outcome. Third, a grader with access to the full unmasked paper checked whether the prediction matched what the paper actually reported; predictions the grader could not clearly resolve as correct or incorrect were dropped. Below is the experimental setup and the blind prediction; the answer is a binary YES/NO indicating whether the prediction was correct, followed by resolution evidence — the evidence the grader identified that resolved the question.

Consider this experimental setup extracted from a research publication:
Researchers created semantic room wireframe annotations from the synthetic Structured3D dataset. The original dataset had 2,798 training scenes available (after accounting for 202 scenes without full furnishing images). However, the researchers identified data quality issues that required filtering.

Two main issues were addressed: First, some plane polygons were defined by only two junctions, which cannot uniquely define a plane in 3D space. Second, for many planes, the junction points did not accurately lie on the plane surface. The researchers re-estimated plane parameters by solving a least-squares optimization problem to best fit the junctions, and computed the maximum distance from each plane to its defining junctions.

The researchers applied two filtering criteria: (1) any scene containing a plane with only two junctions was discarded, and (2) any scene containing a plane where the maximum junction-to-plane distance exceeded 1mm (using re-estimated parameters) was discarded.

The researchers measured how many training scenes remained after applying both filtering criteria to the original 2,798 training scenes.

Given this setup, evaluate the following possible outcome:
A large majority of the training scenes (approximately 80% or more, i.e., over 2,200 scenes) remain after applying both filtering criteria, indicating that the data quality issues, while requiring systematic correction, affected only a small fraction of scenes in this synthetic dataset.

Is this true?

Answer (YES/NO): YES